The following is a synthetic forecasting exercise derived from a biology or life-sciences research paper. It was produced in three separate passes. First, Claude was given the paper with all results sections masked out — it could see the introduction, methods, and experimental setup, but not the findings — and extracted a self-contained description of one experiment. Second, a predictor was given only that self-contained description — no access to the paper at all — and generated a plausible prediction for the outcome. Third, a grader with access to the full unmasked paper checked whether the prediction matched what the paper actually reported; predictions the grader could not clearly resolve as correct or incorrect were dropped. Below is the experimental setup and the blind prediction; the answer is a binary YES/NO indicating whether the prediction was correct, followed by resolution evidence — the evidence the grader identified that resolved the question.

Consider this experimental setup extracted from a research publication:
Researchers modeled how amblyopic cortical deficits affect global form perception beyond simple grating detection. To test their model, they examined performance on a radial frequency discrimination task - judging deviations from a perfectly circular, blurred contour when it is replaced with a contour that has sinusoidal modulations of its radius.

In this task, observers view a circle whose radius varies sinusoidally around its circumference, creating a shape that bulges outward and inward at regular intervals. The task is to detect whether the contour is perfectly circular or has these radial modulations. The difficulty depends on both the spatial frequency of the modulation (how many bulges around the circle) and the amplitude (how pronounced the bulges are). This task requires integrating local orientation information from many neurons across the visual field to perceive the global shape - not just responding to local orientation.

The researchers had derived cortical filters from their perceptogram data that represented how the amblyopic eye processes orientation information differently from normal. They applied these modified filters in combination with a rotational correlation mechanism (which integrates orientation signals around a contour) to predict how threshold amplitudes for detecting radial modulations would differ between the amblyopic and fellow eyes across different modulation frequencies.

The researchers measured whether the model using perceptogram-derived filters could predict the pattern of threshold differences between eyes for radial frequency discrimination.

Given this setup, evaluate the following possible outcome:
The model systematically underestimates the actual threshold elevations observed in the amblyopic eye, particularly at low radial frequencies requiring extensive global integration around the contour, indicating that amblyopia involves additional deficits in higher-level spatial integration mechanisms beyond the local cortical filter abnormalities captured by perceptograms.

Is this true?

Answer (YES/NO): NO